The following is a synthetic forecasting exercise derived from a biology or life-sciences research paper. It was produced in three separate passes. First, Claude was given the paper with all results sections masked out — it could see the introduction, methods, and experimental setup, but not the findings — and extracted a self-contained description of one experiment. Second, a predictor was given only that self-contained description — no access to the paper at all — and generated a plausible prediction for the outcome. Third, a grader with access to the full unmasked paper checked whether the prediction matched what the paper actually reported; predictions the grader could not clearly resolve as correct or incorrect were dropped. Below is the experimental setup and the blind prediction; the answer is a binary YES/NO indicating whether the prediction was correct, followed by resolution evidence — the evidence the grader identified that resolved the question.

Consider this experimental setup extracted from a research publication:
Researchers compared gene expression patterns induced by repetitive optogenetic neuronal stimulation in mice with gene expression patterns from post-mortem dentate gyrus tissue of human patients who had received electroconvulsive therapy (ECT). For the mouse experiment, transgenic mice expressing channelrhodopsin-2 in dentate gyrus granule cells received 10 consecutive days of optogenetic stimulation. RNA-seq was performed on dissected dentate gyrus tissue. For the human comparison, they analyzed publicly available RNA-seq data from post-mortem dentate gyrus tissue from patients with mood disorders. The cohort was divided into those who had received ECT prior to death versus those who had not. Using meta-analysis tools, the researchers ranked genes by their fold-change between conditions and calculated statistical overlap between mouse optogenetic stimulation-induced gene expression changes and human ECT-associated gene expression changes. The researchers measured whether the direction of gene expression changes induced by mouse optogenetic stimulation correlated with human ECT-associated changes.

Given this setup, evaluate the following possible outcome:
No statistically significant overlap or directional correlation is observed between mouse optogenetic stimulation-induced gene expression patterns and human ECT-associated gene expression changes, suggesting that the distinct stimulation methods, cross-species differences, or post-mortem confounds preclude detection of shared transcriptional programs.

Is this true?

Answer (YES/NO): NO